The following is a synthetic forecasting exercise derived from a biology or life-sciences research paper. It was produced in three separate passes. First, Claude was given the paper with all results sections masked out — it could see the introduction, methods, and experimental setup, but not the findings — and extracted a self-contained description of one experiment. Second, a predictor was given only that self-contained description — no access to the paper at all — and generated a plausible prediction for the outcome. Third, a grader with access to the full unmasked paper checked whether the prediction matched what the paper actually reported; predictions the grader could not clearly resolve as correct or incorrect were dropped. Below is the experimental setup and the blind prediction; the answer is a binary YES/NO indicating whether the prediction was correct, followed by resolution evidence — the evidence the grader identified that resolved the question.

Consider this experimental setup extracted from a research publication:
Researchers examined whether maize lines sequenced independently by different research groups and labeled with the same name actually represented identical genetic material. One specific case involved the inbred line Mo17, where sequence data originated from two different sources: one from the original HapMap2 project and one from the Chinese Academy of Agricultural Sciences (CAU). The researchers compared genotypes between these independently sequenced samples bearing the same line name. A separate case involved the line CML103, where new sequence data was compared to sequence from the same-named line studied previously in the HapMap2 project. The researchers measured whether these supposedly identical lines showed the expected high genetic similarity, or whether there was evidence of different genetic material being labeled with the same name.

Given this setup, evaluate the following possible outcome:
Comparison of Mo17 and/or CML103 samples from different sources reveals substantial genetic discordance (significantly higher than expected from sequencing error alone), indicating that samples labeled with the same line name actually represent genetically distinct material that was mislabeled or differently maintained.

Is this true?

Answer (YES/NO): YES